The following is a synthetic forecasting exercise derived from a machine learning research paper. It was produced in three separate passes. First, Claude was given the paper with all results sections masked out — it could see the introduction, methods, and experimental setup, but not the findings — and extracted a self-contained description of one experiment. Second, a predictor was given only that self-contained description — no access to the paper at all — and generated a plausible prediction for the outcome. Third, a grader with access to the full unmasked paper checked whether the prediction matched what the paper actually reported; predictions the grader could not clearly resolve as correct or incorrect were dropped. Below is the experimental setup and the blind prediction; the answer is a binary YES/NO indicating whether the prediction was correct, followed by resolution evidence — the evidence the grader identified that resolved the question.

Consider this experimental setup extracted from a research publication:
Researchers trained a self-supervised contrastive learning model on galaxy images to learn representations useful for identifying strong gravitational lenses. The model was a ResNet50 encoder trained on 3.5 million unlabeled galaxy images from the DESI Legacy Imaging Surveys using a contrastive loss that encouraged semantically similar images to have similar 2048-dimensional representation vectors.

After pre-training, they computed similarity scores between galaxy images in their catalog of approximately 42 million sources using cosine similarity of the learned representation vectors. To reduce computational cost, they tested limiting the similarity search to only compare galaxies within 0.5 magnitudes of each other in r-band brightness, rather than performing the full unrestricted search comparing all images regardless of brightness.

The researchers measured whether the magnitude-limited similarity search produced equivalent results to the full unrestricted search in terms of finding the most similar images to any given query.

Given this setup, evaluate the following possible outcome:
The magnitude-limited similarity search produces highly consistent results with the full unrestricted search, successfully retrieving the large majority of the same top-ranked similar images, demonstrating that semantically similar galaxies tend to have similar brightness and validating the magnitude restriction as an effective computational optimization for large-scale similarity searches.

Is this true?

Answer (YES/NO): YES